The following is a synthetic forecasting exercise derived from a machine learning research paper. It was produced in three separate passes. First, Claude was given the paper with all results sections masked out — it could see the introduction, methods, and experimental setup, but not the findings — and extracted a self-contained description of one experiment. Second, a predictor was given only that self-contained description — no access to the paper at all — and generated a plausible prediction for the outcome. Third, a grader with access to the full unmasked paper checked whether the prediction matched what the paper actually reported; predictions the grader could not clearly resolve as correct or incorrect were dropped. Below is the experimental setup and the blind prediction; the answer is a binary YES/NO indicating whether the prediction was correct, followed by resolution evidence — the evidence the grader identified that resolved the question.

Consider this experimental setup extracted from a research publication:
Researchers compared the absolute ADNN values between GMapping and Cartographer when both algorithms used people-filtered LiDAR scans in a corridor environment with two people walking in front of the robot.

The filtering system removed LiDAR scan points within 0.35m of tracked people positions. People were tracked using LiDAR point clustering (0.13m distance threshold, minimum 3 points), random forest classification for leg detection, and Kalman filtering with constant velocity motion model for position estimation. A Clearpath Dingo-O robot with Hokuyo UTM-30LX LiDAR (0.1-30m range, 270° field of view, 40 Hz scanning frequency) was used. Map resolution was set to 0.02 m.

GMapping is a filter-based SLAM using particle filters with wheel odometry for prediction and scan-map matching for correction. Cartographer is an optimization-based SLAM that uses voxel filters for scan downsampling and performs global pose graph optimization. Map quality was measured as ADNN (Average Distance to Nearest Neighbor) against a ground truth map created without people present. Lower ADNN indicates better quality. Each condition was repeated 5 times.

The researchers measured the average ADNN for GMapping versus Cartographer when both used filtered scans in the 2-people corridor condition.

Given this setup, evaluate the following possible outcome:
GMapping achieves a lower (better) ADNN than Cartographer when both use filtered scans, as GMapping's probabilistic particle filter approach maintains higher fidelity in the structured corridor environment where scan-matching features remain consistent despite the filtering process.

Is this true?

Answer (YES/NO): NO